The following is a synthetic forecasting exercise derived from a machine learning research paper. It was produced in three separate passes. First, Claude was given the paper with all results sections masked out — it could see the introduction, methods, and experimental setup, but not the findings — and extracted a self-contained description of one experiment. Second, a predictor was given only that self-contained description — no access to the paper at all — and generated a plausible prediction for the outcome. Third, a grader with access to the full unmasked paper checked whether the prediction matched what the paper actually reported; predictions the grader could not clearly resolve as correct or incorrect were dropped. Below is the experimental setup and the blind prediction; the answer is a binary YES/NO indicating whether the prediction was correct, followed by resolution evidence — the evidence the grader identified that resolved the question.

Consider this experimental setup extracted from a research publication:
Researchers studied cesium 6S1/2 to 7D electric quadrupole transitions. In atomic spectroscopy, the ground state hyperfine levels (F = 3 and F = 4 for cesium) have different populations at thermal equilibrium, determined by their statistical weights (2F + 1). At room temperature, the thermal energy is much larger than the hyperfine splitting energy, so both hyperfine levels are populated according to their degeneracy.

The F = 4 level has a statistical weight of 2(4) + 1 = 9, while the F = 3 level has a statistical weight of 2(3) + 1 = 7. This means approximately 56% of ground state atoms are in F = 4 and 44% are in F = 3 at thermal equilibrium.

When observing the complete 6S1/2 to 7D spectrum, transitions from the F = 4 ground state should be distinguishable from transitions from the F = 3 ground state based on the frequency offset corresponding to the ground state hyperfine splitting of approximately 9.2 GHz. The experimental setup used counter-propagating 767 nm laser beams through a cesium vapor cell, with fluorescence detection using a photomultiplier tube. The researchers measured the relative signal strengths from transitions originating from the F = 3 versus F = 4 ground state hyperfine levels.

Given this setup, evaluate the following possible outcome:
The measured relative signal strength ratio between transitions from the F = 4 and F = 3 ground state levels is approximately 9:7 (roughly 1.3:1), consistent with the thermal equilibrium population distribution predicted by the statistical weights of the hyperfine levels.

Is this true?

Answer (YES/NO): NO